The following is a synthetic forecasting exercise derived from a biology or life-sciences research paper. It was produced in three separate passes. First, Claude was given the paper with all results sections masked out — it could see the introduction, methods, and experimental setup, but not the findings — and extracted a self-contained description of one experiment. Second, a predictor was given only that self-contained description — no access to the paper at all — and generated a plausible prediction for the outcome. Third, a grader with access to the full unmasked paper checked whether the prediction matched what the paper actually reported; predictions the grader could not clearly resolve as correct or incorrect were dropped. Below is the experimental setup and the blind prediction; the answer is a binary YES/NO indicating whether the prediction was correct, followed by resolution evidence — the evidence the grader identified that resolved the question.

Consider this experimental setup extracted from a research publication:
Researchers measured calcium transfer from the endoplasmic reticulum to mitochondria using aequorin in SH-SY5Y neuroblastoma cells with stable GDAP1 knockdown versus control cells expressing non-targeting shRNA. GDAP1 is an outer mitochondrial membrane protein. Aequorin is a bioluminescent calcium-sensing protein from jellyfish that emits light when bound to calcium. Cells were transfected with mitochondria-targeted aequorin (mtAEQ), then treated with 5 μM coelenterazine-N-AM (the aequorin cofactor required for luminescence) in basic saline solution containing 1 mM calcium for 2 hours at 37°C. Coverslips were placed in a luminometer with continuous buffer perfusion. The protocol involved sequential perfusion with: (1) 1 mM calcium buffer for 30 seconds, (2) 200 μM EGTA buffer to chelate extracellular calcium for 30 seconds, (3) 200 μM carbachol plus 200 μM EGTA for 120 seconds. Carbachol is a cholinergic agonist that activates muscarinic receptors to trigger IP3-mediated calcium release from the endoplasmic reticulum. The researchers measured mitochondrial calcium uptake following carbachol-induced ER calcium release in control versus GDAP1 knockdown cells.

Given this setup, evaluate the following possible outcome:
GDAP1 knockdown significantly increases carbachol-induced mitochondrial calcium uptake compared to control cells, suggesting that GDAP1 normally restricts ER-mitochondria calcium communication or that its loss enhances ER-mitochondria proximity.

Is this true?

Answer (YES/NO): NO